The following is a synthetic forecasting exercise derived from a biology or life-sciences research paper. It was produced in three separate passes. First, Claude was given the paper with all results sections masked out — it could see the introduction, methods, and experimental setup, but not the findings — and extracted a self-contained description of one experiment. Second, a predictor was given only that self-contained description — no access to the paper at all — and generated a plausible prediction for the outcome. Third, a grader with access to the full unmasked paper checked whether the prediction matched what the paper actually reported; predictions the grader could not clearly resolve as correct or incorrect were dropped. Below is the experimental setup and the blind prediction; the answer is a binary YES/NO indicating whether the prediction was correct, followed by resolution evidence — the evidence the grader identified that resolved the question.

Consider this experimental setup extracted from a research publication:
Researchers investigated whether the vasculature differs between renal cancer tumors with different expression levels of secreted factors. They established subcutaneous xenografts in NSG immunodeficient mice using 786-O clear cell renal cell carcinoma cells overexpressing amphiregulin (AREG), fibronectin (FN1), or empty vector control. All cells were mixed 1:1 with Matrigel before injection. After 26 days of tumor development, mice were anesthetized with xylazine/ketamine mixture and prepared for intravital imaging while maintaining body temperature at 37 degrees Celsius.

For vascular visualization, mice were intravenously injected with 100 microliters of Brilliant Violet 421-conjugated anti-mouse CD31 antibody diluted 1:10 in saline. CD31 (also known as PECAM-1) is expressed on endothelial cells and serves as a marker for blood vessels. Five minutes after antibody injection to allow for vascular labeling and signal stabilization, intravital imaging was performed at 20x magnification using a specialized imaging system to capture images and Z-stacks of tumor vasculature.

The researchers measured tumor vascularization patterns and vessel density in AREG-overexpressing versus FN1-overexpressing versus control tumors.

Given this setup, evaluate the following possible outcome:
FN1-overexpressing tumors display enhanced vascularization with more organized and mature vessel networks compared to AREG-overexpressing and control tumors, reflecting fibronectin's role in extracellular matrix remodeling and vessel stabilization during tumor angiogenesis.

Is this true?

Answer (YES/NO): NO